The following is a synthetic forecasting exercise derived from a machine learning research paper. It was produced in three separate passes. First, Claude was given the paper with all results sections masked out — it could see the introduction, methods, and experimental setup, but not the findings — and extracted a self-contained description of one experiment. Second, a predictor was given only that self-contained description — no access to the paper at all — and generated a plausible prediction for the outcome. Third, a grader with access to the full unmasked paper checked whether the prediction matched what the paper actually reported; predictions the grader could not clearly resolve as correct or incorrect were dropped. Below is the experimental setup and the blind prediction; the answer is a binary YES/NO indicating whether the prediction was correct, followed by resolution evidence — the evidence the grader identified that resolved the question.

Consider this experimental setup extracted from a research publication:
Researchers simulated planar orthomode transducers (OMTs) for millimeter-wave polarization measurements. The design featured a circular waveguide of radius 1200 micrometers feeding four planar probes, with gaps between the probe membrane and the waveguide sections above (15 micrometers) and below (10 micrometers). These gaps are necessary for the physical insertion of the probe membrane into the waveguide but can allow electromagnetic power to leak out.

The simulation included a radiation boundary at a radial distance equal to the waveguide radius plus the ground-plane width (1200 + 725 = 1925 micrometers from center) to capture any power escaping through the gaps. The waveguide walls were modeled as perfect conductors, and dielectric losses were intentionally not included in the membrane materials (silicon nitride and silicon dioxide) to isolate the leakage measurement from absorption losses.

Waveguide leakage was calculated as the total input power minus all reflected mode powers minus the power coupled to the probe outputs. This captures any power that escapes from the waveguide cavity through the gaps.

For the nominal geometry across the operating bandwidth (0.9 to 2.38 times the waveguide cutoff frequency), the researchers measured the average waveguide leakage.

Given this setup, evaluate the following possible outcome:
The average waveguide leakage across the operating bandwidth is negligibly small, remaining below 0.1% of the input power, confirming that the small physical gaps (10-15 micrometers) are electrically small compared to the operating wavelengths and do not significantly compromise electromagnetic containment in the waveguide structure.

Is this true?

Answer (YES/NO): NO